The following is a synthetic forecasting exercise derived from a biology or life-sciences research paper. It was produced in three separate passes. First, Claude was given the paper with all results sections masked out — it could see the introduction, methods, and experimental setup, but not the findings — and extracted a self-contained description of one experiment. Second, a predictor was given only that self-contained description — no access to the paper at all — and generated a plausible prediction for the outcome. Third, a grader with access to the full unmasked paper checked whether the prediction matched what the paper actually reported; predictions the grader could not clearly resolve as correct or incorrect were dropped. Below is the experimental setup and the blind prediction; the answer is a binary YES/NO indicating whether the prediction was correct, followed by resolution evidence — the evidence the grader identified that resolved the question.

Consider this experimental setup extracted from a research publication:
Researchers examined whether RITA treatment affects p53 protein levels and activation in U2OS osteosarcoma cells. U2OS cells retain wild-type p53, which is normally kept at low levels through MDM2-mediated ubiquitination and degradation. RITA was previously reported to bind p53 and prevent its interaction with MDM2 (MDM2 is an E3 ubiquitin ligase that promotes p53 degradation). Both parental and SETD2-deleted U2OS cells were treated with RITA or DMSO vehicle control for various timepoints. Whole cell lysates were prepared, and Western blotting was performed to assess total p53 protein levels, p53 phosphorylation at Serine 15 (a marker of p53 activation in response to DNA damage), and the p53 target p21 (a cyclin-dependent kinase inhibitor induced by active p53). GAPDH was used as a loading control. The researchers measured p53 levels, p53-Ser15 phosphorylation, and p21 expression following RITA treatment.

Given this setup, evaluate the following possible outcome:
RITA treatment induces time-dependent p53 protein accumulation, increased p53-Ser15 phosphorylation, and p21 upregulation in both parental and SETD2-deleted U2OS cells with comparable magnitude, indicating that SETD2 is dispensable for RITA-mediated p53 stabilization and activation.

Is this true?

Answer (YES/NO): NO